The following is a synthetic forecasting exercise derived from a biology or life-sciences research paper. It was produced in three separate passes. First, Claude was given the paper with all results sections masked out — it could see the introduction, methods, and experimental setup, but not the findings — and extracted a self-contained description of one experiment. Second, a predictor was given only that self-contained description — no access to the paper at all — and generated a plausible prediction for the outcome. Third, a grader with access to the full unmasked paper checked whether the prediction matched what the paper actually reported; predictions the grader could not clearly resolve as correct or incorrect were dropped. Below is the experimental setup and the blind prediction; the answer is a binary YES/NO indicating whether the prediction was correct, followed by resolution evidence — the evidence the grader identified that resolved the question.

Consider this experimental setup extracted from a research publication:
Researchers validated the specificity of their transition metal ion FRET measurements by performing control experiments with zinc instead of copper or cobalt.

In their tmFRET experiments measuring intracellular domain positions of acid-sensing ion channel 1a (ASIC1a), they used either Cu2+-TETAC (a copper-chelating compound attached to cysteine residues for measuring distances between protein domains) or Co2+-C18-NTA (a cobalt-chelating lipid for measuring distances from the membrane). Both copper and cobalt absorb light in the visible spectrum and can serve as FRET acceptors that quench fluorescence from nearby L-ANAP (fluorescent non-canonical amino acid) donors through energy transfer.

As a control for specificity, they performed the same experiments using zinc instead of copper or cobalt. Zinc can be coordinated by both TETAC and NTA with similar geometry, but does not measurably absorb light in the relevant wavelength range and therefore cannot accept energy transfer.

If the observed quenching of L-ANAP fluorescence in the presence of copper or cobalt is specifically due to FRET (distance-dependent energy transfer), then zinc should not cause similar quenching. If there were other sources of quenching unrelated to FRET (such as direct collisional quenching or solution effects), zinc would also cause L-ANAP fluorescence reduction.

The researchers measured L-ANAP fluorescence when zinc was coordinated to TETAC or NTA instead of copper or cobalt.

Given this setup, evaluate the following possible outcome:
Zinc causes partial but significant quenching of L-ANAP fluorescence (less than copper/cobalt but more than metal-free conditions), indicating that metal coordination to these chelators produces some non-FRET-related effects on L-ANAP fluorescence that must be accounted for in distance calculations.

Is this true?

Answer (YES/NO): NO